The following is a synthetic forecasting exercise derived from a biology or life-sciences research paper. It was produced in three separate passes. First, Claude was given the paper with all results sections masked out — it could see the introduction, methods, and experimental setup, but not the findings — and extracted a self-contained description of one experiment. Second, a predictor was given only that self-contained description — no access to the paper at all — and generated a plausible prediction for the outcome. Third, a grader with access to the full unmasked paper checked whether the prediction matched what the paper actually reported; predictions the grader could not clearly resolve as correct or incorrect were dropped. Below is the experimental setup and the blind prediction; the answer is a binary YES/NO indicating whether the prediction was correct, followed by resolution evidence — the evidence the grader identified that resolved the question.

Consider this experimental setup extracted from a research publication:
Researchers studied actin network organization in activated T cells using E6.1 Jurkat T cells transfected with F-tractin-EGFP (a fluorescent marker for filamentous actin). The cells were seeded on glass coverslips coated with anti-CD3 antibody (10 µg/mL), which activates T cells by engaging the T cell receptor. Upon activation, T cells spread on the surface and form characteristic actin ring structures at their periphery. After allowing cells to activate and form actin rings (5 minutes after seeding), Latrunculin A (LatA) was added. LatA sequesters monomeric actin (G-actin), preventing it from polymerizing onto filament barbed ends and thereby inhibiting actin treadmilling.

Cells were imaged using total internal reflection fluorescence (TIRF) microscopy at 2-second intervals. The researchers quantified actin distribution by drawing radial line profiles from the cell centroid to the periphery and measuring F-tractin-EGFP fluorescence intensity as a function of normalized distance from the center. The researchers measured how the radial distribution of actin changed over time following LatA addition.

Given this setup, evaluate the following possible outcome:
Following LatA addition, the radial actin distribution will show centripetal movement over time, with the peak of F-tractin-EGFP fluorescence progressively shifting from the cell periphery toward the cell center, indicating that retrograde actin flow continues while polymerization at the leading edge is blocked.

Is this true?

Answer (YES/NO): YES